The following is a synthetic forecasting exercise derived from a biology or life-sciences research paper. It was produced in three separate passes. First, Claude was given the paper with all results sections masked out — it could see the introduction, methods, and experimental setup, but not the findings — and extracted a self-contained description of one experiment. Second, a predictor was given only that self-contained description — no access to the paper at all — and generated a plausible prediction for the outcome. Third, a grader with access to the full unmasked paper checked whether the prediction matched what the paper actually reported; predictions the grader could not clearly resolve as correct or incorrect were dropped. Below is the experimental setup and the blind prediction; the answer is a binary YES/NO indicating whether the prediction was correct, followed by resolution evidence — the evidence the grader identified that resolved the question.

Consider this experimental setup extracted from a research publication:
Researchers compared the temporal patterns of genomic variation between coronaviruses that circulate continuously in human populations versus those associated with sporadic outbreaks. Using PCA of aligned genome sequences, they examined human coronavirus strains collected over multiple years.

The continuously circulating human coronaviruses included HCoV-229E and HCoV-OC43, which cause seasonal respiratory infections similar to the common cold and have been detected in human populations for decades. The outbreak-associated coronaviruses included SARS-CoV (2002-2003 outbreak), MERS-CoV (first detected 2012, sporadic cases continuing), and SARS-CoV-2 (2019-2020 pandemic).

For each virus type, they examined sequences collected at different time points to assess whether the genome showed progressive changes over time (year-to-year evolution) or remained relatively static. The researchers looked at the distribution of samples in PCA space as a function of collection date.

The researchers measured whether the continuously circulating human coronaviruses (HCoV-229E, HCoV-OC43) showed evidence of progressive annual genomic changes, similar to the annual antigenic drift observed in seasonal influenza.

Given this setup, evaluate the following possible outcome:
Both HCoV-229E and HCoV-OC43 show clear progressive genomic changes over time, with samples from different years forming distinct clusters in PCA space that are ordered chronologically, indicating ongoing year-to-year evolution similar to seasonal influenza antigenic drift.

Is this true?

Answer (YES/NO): NO